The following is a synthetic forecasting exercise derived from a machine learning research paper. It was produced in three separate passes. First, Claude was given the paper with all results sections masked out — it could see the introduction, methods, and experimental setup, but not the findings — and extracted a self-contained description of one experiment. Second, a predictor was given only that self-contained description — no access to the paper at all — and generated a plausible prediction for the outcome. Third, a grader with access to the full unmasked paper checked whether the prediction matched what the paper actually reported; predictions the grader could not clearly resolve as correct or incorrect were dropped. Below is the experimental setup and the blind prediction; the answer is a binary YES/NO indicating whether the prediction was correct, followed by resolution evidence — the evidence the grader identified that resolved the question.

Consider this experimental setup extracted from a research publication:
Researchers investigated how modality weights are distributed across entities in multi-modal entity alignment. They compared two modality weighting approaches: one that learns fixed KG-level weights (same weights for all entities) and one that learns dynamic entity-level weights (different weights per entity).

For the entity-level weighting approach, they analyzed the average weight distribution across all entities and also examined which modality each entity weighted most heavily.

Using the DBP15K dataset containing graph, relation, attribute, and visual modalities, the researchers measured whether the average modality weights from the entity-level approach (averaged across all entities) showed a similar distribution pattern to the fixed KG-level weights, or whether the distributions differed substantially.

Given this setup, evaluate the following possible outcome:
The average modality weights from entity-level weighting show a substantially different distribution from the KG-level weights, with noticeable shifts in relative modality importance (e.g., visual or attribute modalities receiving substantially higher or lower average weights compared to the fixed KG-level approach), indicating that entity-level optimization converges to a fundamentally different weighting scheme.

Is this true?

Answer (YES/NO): YES